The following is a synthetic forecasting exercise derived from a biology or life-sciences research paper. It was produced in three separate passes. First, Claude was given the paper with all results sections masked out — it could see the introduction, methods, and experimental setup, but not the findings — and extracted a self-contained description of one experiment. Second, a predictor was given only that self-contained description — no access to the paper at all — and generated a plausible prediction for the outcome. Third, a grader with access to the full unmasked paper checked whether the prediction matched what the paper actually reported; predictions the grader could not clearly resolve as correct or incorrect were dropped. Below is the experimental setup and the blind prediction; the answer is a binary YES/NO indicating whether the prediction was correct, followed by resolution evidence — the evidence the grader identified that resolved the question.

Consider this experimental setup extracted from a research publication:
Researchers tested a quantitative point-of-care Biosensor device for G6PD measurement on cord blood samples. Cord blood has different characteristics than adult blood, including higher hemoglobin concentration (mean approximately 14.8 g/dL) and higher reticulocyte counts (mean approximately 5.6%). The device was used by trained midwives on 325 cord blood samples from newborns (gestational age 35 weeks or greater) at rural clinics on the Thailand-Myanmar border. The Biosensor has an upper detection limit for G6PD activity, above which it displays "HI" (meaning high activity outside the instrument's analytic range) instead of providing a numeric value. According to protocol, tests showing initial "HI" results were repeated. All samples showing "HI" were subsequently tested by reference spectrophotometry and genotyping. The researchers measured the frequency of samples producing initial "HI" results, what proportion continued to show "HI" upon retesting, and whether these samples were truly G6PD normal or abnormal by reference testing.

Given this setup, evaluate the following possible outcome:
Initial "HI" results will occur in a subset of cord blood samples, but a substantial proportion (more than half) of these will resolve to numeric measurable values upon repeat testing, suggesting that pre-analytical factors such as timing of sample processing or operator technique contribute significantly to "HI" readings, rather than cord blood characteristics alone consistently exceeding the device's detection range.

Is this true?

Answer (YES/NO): NO